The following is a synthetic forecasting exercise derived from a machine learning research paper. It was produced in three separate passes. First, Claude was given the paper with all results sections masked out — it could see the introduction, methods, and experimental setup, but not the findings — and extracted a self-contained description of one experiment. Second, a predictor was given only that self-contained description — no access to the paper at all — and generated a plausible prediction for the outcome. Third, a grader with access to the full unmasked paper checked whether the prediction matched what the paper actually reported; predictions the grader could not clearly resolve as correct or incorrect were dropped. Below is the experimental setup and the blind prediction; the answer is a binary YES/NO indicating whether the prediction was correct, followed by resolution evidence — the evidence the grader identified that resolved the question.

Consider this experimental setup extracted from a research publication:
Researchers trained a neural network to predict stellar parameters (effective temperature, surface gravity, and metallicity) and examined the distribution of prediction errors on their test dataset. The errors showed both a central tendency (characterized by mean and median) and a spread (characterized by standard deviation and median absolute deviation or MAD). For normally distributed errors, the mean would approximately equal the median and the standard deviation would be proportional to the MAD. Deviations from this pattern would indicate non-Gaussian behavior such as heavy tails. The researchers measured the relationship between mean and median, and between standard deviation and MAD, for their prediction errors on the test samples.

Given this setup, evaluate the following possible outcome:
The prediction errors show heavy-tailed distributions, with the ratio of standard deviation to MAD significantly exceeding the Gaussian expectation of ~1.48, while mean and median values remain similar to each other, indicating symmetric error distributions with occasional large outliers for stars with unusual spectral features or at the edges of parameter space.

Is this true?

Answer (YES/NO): NO